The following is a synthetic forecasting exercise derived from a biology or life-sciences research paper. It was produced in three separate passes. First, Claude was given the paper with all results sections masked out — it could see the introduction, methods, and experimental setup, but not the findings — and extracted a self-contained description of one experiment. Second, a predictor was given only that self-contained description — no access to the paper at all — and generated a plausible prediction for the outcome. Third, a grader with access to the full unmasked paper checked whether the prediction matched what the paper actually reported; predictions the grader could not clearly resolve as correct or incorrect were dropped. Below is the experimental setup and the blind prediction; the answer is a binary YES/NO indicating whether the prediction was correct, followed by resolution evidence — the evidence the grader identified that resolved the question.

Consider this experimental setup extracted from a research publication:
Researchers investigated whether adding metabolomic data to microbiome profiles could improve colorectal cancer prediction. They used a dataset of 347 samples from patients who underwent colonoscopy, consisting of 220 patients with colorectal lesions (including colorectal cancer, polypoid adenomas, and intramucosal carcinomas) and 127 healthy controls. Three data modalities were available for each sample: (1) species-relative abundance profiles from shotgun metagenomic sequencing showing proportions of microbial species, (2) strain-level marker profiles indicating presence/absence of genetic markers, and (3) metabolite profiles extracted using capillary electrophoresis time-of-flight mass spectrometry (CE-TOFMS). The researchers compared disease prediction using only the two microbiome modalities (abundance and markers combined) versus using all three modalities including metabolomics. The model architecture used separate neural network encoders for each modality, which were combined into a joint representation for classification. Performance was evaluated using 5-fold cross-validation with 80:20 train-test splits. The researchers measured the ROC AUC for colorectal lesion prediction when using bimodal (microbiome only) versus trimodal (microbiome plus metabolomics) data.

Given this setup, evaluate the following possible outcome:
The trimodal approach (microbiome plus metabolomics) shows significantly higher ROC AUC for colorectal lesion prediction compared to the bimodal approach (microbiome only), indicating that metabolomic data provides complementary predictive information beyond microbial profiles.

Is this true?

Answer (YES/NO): YES